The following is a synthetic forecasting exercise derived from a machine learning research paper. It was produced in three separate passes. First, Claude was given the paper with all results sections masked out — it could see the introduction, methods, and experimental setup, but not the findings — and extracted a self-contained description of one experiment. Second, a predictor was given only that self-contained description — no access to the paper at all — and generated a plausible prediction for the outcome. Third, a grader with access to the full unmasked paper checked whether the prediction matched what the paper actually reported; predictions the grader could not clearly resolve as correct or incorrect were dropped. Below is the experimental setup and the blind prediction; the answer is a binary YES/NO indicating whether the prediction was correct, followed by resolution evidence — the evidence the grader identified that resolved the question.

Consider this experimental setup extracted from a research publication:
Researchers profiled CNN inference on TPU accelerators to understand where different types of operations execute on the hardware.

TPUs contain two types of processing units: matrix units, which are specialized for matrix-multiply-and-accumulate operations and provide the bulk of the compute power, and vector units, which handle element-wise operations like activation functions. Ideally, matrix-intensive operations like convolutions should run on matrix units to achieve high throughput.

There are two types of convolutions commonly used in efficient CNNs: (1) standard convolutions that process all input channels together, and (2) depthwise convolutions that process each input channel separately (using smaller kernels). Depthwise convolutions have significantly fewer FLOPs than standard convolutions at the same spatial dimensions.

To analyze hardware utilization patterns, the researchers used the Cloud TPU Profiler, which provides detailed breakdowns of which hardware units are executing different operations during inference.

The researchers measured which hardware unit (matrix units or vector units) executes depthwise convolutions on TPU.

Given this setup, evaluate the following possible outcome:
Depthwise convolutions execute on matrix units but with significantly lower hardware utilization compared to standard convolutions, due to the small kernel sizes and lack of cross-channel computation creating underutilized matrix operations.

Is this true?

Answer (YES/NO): NO